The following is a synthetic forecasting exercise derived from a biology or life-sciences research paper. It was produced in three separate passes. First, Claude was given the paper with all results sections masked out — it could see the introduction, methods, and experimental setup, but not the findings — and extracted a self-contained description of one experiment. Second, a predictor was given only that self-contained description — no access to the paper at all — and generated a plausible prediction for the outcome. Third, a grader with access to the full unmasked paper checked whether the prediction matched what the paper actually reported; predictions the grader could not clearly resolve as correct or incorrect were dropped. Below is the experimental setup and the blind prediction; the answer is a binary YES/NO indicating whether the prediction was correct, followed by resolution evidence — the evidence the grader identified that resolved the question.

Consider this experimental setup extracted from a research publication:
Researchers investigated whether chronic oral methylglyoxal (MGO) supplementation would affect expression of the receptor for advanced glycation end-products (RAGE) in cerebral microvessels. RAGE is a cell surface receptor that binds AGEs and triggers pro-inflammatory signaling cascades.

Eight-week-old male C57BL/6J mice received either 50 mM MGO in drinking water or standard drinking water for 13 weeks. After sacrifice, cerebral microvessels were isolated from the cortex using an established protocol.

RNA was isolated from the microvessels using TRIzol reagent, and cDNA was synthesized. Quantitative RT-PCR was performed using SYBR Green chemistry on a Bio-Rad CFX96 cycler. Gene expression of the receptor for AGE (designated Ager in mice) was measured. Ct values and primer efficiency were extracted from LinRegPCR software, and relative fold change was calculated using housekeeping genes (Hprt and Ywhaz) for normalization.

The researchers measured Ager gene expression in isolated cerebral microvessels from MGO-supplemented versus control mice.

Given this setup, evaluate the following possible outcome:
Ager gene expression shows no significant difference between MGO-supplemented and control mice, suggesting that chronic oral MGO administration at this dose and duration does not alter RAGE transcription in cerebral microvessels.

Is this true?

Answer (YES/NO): YES